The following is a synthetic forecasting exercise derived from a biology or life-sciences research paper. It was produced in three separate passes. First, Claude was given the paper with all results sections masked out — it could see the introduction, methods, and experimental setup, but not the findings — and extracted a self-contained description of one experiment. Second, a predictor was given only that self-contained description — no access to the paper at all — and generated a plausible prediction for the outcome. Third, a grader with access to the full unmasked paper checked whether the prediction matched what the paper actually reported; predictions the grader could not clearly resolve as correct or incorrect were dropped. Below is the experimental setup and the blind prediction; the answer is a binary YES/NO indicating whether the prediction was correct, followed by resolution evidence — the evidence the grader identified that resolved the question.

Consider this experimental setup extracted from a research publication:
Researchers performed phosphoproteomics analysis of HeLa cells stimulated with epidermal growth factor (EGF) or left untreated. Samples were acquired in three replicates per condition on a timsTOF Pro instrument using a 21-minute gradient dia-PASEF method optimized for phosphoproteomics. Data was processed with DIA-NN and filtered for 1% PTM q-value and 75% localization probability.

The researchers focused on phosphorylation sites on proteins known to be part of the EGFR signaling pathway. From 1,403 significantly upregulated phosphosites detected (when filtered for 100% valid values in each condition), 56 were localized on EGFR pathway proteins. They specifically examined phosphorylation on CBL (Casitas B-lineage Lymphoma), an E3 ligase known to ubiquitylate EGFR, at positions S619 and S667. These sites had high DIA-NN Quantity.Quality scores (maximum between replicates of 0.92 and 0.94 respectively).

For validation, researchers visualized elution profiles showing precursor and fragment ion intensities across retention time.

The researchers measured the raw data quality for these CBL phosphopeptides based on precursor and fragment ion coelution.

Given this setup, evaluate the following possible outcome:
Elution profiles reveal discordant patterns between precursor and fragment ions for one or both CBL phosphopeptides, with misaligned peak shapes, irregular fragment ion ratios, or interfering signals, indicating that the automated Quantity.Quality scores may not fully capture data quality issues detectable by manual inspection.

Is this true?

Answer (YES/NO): YES